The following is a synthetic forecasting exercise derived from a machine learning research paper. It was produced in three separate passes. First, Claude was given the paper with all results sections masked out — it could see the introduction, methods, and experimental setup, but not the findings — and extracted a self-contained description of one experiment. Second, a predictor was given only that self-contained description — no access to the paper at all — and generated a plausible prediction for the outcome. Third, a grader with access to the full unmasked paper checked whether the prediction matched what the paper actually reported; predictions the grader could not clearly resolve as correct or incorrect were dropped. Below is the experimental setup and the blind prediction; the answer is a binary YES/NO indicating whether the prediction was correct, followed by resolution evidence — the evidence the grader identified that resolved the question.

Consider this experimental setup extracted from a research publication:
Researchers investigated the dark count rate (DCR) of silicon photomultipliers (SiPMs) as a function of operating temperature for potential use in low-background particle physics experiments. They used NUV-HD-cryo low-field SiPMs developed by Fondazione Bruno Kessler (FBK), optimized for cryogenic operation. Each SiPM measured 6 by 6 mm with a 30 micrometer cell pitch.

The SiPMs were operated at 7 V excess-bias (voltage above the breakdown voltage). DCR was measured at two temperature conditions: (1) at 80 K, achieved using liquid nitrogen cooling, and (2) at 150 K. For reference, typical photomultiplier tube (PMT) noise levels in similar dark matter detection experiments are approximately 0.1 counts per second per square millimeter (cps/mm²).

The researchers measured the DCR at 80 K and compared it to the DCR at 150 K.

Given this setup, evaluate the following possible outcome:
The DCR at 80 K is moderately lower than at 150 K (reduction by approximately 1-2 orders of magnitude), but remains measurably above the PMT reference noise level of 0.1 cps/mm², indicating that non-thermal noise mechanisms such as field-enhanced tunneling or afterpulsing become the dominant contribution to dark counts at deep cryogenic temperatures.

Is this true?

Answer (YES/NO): NO